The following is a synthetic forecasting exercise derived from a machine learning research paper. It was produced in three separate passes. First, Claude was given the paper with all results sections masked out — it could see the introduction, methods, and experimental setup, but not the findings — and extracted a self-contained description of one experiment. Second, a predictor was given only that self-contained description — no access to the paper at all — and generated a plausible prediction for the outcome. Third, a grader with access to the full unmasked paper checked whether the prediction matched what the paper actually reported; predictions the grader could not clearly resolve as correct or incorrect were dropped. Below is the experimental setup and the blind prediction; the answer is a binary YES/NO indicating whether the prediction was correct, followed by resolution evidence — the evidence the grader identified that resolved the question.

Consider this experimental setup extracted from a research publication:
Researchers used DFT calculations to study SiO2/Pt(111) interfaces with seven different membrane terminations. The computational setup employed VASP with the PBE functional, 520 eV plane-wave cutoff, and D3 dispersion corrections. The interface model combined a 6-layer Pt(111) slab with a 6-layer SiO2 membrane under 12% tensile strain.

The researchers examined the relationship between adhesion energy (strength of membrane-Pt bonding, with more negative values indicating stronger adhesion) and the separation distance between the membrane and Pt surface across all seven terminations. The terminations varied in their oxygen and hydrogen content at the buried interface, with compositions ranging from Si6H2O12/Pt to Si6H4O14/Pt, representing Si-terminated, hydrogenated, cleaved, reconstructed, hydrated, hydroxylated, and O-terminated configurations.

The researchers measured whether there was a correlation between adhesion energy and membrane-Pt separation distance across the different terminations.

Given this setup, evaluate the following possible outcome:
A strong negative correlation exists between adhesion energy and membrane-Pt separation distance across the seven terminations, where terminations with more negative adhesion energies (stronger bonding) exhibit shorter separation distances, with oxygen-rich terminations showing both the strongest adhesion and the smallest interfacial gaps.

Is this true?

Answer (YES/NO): NO